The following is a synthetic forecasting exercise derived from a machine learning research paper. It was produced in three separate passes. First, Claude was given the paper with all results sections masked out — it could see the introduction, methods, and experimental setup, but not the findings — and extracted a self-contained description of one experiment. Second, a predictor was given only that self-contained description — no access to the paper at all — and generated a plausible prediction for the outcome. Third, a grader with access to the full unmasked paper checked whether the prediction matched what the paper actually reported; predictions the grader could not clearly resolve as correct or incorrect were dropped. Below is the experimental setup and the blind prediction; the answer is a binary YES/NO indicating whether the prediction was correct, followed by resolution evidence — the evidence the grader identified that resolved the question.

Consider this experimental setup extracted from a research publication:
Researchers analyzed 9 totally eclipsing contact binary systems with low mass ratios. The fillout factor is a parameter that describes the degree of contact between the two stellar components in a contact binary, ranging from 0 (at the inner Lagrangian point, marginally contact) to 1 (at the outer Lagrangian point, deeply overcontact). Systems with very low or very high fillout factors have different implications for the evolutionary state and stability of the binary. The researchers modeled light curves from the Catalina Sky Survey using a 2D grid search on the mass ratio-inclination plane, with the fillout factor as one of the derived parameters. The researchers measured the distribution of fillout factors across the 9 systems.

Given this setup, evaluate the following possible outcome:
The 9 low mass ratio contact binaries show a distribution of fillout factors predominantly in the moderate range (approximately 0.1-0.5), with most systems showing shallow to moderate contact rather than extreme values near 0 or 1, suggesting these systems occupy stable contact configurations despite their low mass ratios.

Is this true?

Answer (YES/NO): NO